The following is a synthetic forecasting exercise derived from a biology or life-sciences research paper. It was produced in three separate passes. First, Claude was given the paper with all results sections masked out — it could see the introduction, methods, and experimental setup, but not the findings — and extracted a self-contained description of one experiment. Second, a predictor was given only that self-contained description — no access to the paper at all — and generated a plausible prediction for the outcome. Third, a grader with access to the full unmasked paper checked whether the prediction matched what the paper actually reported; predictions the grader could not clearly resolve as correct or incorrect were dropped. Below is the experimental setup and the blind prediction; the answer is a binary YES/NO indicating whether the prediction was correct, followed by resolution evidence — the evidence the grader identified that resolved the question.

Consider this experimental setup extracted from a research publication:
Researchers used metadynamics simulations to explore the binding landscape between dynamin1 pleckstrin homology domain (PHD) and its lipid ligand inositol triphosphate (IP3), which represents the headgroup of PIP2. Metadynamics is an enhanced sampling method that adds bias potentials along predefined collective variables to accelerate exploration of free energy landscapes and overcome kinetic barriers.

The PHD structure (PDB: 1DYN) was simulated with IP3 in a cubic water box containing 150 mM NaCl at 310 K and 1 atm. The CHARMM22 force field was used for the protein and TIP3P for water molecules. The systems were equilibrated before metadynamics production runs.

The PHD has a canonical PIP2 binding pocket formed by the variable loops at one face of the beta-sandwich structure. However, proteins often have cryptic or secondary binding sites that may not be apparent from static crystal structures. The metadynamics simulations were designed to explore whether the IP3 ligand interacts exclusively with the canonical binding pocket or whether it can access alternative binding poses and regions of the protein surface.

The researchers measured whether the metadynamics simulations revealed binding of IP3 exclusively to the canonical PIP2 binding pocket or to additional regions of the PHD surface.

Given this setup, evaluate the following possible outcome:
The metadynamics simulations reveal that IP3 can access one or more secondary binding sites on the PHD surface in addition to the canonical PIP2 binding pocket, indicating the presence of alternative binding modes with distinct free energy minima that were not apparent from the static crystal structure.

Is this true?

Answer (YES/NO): YES